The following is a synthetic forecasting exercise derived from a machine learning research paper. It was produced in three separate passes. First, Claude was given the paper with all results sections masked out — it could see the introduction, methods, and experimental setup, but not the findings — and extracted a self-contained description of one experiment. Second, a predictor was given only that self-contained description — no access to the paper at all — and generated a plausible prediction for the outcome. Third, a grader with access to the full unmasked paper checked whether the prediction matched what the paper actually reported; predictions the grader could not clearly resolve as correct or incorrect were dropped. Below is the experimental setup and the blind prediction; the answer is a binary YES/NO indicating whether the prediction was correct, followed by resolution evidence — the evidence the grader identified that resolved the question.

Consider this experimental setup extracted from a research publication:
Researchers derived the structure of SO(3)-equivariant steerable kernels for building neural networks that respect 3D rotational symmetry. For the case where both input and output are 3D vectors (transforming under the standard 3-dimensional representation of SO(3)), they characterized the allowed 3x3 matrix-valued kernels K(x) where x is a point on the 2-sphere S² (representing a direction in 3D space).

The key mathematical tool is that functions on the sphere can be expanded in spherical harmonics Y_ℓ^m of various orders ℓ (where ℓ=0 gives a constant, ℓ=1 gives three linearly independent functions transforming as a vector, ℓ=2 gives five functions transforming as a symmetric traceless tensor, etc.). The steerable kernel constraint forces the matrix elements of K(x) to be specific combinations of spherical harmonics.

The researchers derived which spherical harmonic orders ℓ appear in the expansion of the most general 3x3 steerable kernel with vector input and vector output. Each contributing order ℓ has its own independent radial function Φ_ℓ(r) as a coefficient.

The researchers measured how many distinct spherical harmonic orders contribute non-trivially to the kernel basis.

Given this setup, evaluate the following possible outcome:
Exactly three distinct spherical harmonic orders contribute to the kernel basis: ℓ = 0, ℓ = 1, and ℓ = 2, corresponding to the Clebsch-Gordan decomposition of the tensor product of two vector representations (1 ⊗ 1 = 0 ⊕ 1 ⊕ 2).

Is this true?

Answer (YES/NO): YES